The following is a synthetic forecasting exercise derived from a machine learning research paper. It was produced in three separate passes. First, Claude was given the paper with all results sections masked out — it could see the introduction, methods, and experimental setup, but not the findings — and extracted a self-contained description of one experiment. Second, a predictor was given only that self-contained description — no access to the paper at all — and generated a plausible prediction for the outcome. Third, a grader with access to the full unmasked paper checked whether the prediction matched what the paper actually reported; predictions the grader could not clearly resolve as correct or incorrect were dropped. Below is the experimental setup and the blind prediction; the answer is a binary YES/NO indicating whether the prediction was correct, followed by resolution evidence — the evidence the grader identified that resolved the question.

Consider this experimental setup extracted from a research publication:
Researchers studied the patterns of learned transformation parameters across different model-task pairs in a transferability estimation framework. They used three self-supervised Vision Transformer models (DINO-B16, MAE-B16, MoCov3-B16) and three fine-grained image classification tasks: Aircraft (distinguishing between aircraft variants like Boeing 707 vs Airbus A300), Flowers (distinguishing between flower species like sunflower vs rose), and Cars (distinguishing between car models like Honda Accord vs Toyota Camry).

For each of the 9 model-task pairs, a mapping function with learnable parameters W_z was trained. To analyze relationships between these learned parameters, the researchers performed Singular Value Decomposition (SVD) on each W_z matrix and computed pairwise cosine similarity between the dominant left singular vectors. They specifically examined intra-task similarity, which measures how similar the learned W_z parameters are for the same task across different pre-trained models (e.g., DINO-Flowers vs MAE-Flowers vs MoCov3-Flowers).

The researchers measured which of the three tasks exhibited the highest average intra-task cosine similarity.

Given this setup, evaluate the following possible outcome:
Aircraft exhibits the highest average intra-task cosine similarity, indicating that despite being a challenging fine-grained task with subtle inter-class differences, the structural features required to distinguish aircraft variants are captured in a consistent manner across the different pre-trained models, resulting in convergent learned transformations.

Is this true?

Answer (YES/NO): NO